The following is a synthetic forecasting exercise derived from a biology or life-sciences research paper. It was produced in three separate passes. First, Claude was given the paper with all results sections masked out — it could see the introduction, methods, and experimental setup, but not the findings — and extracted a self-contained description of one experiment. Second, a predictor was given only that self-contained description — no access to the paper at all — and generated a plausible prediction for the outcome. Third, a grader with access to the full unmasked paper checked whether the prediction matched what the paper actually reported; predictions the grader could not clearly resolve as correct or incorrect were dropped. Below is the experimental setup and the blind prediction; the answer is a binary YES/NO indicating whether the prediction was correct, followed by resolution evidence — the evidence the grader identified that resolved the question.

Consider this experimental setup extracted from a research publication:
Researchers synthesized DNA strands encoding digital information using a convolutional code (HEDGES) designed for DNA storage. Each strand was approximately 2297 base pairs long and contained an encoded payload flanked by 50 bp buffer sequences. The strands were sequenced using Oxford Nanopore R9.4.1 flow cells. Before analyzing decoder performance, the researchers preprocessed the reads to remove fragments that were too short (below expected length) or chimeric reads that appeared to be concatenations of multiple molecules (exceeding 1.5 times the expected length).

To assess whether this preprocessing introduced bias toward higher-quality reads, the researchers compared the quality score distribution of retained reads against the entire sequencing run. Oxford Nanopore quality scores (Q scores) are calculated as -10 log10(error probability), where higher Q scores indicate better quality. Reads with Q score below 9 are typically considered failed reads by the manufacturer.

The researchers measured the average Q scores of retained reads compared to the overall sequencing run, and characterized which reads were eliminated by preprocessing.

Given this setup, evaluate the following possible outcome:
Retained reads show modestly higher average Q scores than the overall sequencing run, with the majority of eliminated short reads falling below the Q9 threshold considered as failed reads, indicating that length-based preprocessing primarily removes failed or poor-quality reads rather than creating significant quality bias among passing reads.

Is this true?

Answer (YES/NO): YES